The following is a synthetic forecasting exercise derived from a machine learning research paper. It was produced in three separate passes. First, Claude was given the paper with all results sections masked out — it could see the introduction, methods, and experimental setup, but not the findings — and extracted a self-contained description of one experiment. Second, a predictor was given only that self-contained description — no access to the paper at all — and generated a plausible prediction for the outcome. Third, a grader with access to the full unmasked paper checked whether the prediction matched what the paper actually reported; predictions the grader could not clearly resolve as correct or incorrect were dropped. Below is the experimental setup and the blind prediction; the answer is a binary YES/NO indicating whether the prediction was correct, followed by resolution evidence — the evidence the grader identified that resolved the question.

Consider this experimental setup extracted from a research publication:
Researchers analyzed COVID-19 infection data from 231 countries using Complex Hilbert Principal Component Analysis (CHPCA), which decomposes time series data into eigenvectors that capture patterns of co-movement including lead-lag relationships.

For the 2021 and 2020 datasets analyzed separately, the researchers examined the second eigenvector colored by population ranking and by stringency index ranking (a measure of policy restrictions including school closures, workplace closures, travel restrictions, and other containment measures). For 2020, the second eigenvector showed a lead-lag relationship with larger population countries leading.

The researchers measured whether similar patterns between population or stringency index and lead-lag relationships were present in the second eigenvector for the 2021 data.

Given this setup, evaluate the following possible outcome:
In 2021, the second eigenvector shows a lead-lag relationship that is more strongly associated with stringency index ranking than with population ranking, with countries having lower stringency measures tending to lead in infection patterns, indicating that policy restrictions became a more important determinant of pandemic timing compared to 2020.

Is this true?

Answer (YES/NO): NO